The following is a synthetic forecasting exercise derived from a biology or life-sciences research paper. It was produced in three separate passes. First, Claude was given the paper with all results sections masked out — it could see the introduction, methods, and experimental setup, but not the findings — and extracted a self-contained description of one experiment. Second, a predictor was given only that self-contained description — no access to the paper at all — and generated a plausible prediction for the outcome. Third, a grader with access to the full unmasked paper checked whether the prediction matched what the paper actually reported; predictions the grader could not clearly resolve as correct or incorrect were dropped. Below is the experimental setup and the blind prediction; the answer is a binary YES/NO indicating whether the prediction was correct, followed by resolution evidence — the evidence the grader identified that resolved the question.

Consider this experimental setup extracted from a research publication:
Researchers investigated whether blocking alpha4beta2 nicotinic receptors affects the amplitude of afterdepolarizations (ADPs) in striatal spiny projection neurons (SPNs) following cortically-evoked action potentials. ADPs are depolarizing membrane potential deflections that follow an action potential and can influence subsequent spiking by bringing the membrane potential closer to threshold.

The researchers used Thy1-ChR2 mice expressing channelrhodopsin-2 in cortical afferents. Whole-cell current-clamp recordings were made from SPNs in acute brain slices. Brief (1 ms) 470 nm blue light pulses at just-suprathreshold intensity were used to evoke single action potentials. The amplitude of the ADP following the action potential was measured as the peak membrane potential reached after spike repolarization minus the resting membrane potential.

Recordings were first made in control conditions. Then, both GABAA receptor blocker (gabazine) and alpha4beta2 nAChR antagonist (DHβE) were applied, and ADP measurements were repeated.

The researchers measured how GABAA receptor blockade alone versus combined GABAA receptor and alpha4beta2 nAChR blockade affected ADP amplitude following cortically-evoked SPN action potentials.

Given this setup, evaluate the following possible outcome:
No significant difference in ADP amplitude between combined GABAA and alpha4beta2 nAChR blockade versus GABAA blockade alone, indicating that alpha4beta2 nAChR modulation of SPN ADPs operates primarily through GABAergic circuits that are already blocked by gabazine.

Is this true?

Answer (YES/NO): YES